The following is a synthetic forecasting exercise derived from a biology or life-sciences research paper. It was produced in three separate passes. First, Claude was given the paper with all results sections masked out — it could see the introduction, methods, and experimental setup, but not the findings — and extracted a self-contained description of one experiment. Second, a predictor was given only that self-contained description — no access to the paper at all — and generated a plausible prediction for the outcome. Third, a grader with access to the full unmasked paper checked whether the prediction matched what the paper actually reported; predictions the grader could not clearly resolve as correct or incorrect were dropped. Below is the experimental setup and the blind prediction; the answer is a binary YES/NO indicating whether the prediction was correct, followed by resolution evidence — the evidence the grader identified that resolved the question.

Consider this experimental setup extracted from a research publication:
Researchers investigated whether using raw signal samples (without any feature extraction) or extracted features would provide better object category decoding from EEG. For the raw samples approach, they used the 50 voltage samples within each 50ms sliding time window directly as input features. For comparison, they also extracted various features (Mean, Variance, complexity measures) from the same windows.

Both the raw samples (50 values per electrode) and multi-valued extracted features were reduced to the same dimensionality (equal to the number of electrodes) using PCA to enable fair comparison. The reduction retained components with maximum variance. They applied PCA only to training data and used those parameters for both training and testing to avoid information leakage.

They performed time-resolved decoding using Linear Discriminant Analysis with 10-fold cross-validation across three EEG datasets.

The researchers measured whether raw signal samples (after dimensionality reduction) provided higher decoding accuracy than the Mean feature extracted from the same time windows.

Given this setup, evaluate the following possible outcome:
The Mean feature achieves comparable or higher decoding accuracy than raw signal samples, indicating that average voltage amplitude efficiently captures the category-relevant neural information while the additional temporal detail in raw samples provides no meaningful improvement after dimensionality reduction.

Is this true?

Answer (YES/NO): NO